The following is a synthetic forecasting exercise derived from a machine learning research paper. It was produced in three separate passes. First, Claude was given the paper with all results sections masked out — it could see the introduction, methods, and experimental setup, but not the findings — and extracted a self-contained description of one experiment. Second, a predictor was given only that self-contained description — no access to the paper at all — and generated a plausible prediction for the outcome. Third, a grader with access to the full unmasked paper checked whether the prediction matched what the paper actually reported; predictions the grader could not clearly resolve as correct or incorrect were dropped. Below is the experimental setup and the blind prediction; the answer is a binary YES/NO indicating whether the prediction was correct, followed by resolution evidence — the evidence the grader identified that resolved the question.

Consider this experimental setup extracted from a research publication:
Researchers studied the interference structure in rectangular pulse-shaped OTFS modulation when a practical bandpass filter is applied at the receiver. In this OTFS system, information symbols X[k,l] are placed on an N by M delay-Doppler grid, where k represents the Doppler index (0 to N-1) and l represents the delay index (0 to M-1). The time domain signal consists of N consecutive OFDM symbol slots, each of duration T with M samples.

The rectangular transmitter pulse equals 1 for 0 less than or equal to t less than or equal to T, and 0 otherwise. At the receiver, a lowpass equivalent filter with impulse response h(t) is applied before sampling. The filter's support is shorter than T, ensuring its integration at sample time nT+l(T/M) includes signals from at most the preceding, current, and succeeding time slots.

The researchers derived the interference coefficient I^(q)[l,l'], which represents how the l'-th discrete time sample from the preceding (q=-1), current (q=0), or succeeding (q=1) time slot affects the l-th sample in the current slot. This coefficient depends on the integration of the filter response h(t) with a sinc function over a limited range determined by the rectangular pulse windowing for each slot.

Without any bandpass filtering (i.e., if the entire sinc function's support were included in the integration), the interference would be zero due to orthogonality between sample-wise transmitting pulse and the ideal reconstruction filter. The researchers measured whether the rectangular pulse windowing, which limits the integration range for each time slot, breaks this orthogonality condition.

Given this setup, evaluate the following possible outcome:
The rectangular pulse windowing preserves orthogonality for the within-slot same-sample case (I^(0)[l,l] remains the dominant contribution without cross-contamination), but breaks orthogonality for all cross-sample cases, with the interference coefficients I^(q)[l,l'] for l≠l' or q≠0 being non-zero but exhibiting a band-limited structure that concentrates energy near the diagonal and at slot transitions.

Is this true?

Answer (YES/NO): NO